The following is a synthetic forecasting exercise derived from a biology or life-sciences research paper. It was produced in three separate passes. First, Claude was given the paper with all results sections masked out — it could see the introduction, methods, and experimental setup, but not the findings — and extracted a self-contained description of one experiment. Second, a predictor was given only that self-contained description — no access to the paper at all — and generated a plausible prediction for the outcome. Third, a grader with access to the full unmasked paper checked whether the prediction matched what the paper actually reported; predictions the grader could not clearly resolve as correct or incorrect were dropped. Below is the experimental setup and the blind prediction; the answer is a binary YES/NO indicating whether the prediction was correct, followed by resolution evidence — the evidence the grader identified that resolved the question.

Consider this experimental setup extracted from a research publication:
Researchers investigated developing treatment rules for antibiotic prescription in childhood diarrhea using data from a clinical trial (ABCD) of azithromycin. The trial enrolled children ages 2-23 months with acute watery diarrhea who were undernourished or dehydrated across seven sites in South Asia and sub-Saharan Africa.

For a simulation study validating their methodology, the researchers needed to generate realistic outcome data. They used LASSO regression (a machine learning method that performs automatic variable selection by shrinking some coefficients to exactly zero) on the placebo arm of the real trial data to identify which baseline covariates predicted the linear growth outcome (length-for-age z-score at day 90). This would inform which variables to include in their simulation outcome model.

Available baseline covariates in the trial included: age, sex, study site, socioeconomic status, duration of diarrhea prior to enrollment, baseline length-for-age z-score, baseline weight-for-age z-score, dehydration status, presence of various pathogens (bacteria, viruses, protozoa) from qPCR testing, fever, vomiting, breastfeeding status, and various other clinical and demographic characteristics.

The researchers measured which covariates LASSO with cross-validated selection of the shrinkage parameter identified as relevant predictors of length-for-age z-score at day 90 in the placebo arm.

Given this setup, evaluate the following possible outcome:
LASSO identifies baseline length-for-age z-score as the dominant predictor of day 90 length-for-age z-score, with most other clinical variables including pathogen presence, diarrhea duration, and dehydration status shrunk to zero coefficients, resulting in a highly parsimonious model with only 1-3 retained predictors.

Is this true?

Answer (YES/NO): NO